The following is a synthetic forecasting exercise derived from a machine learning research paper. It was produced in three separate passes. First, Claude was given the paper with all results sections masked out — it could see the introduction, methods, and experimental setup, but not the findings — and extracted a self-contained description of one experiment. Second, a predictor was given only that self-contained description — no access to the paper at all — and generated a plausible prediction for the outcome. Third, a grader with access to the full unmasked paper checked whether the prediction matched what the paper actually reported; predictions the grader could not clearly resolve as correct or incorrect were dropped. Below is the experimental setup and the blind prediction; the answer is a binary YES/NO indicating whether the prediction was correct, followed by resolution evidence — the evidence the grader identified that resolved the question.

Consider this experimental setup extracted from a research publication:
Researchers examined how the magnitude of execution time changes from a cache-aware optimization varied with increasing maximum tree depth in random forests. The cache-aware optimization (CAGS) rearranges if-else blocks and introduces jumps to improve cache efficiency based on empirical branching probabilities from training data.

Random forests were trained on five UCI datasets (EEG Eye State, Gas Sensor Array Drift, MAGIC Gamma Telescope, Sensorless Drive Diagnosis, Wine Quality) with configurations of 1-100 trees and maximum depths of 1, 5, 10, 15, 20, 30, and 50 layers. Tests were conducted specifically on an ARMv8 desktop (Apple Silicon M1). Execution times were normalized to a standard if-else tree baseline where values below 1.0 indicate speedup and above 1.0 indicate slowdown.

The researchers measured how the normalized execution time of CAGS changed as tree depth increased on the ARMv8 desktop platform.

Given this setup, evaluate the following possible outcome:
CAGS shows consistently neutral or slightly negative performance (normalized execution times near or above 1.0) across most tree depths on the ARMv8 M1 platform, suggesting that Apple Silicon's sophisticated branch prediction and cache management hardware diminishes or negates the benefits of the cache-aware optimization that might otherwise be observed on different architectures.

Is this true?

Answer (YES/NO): NO